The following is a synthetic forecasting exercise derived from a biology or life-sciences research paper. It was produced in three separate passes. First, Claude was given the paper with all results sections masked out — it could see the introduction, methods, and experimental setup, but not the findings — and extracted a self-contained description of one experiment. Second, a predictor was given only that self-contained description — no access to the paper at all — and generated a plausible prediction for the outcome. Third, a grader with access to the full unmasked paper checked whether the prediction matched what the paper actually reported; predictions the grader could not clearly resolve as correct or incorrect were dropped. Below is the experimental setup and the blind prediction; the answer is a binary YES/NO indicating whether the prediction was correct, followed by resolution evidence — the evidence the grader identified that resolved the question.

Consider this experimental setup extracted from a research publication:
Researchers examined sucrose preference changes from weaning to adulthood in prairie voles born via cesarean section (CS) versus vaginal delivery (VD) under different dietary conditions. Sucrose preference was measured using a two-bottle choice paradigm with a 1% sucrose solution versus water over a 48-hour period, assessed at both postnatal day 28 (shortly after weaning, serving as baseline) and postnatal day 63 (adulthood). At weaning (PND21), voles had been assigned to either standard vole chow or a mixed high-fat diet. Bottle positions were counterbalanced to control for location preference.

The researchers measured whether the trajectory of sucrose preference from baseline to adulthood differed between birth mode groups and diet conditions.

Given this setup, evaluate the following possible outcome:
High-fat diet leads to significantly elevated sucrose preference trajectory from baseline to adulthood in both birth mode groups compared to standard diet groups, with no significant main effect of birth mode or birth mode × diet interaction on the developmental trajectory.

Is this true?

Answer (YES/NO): NO